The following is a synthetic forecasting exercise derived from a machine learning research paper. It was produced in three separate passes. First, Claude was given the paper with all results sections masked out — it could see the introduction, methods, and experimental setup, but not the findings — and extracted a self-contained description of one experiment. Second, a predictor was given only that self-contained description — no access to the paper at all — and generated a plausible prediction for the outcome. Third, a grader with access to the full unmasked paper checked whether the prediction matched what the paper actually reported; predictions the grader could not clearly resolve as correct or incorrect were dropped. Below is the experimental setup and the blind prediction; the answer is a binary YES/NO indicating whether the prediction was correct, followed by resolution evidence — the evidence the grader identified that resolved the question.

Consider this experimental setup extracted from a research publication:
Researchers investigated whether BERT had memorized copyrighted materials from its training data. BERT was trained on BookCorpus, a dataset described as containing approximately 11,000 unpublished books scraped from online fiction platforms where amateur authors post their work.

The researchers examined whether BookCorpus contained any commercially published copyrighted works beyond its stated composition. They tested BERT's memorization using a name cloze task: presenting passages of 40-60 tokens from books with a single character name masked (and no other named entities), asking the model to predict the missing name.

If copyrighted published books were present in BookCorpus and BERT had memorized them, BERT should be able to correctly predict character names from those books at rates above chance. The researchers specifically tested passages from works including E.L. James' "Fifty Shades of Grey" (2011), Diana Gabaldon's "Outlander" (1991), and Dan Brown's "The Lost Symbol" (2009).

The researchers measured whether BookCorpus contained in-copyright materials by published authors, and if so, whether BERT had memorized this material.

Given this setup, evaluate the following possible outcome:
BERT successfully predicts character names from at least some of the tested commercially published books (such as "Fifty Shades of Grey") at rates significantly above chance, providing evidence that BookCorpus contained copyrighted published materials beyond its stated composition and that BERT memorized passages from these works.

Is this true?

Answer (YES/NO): YES